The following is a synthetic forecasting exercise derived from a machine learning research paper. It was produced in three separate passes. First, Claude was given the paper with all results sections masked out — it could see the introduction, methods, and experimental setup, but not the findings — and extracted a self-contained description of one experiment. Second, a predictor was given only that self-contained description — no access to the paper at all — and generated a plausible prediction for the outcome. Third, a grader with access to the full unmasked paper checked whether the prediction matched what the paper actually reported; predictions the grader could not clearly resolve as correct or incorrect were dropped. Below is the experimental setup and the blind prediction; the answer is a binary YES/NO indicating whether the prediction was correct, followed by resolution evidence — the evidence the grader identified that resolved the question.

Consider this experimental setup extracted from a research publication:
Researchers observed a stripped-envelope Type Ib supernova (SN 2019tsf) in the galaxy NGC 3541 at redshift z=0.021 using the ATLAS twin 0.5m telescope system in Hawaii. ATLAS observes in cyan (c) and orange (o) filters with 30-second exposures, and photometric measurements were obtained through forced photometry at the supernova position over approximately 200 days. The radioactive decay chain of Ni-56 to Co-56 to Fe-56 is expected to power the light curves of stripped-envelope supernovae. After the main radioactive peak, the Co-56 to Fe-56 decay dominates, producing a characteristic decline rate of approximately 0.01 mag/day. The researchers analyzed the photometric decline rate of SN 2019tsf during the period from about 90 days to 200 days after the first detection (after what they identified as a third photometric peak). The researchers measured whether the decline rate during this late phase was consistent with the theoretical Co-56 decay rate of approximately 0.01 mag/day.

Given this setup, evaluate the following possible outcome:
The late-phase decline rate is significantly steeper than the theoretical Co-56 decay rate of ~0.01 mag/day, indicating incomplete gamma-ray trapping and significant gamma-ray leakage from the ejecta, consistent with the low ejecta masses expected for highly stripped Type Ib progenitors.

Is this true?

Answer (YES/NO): YES